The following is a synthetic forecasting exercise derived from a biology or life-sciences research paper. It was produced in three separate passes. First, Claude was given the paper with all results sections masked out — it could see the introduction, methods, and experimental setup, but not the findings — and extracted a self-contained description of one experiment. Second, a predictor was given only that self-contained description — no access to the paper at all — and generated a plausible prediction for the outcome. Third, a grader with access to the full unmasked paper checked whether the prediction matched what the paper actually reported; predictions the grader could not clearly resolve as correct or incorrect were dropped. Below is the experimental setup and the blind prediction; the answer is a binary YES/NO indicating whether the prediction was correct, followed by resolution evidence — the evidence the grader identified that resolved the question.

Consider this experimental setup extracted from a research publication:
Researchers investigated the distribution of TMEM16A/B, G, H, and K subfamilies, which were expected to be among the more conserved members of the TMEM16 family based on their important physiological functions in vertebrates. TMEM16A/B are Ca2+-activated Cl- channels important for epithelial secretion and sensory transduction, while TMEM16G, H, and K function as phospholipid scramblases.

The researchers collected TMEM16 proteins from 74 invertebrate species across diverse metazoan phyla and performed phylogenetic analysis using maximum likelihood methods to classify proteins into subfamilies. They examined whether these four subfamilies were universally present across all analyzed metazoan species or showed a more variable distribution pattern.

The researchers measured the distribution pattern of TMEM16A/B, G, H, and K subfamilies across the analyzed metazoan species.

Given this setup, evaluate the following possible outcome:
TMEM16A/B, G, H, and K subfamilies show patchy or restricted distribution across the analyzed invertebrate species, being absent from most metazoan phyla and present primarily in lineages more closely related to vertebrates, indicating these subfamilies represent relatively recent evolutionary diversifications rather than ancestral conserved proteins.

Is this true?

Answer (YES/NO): NO